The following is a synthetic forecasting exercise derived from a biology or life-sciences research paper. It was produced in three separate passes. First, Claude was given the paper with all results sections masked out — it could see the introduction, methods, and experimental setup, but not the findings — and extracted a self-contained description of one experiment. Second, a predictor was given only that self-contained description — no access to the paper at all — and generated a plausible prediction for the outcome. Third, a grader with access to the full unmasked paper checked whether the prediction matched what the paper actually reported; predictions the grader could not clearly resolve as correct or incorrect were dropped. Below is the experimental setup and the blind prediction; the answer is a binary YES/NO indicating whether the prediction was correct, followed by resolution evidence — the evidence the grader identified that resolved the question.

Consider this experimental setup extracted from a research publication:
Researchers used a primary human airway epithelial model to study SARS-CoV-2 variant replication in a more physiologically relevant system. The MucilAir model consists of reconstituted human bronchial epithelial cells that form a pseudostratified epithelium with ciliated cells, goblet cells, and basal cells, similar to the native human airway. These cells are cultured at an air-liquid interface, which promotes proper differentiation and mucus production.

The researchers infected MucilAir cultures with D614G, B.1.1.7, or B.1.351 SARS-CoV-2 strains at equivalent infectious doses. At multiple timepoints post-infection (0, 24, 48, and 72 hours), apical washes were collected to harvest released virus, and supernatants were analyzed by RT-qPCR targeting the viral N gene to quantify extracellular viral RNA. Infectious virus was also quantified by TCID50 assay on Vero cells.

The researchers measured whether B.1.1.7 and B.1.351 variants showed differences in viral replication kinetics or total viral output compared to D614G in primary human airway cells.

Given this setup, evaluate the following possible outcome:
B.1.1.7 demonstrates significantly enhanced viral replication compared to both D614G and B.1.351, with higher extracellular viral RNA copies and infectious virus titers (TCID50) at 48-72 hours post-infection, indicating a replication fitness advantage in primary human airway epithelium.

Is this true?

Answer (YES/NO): NO